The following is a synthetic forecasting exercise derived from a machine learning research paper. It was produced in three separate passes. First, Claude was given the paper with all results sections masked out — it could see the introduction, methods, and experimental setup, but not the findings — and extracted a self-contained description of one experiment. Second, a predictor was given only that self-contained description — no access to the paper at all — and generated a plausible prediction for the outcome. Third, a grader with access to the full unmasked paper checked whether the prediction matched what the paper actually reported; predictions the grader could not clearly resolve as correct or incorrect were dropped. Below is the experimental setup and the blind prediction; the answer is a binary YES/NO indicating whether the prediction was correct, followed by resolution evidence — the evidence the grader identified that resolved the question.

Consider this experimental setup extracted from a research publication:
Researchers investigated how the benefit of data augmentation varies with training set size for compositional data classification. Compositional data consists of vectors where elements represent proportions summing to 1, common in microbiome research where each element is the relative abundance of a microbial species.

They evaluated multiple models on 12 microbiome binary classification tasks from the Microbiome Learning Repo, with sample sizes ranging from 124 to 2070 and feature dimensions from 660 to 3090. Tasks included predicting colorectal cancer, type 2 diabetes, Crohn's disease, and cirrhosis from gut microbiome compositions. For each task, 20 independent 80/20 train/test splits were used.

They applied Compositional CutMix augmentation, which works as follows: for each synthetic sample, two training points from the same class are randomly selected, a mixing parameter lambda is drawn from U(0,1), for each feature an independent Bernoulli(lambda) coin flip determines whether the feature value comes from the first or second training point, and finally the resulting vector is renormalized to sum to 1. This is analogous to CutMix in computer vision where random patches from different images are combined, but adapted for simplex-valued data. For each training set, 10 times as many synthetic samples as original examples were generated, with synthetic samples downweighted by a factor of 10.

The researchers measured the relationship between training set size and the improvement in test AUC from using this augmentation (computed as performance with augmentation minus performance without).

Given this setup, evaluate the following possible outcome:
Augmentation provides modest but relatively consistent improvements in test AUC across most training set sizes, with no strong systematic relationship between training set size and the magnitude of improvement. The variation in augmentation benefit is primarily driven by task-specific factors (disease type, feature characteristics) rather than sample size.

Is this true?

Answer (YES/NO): NO